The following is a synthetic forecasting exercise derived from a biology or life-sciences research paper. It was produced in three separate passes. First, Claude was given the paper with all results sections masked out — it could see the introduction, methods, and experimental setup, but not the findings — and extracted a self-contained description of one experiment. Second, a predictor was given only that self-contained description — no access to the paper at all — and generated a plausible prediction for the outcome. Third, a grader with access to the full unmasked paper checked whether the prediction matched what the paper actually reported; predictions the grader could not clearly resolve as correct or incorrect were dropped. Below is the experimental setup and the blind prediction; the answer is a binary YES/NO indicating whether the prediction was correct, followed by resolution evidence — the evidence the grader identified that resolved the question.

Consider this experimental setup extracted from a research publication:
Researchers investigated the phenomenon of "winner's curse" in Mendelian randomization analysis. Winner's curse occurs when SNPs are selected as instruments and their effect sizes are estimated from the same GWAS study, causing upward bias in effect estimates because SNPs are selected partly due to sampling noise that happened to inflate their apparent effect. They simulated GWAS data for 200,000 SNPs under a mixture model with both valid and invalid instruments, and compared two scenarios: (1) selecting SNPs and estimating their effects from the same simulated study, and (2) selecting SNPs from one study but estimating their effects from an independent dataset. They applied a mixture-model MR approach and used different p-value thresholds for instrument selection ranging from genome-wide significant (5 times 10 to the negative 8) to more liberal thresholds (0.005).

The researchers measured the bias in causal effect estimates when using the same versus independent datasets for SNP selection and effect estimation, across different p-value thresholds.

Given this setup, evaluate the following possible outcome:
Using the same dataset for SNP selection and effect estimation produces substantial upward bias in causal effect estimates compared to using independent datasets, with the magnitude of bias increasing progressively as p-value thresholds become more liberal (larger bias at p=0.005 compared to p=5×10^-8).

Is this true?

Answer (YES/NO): NO